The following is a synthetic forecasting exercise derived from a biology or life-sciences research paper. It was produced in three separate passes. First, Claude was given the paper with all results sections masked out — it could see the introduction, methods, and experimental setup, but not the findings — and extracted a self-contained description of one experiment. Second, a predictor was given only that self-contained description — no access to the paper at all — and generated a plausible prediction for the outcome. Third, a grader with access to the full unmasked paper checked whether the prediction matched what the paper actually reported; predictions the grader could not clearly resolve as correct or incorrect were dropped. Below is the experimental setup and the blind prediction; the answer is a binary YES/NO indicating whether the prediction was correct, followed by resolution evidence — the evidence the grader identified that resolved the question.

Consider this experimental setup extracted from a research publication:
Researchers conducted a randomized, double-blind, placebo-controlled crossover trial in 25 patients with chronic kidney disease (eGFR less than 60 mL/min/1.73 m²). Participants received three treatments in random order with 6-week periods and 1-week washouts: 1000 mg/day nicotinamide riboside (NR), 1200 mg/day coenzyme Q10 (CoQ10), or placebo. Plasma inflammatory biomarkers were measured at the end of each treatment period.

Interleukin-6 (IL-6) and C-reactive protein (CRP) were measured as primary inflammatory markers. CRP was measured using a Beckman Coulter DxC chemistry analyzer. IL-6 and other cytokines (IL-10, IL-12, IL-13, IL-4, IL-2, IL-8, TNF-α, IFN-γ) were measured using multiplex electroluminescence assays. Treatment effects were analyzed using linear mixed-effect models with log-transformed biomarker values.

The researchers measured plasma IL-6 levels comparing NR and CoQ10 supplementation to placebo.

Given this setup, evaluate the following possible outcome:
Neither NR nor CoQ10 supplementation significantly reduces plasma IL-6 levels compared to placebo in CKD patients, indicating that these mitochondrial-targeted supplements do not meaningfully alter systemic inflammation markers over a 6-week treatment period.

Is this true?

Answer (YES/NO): NO